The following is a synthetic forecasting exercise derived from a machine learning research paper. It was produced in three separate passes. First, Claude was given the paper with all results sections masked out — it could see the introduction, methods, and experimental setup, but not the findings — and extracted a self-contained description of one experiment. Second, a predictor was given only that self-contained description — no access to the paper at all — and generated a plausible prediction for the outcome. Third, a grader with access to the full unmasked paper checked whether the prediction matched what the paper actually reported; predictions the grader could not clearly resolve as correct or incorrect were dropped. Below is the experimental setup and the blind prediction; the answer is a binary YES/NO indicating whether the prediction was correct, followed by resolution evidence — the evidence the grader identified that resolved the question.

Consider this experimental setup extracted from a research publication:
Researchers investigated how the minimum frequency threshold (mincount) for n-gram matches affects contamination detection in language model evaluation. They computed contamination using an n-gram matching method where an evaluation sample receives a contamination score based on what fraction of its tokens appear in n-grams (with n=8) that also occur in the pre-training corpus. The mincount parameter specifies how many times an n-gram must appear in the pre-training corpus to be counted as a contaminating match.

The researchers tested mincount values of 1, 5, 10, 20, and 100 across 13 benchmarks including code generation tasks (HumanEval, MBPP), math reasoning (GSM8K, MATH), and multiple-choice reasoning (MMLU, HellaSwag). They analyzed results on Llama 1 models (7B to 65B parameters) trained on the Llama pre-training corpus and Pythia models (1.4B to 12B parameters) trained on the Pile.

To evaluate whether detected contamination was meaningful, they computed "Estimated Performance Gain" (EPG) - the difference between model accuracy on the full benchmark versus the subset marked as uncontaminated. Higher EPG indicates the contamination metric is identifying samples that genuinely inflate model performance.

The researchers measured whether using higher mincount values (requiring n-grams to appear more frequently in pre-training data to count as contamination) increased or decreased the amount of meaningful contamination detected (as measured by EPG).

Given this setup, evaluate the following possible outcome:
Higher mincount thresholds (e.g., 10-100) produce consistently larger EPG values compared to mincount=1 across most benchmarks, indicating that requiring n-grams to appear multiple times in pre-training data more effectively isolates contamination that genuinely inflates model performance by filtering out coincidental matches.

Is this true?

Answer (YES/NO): NO